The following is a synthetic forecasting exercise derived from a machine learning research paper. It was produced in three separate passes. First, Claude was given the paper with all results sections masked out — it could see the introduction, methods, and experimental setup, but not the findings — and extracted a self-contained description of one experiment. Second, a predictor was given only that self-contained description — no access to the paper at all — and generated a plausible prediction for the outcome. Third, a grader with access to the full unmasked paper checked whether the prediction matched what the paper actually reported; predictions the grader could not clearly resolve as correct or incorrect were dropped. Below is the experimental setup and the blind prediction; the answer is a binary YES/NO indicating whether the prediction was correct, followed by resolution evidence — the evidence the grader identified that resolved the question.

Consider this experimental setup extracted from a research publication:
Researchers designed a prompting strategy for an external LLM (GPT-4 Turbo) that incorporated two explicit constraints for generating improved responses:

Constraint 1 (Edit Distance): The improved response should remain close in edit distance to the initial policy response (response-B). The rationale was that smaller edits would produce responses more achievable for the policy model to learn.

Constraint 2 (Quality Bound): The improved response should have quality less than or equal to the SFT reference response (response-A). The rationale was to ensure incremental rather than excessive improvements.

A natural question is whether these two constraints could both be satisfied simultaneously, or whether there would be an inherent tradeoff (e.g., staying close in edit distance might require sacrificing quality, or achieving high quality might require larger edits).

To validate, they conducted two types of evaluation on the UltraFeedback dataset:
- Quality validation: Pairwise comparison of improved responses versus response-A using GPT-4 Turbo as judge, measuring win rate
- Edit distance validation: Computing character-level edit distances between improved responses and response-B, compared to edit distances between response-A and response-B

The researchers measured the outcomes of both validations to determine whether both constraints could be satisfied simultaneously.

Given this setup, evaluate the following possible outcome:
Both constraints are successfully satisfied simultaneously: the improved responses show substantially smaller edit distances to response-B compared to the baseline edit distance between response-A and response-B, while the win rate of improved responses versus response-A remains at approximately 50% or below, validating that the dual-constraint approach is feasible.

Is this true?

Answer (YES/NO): YES